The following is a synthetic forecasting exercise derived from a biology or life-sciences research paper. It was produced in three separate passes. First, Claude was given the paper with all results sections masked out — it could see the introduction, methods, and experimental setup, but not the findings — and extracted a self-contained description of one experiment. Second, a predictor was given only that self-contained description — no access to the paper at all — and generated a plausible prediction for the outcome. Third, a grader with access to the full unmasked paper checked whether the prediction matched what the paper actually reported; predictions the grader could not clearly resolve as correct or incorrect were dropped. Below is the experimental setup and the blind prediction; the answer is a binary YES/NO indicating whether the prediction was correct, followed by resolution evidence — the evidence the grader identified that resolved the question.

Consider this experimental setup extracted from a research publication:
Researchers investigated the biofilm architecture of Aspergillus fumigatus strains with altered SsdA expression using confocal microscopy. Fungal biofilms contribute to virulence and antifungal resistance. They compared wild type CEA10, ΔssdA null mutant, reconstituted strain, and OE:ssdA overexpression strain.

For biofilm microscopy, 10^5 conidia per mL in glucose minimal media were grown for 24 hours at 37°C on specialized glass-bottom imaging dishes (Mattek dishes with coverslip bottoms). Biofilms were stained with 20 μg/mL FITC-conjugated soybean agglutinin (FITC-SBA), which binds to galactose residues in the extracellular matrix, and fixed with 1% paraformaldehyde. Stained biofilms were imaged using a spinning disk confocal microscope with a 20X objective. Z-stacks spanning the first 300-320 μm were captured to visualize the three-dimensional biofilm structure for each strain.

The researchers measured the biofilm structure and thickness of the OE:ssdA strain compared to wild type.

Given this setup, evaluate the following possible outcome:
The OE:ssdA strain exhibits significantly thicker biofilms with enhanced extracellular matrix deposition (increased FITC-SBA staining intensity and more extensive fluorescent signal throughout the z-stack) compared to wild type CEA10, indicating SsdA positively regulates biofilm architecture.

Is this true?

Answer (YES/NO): NO